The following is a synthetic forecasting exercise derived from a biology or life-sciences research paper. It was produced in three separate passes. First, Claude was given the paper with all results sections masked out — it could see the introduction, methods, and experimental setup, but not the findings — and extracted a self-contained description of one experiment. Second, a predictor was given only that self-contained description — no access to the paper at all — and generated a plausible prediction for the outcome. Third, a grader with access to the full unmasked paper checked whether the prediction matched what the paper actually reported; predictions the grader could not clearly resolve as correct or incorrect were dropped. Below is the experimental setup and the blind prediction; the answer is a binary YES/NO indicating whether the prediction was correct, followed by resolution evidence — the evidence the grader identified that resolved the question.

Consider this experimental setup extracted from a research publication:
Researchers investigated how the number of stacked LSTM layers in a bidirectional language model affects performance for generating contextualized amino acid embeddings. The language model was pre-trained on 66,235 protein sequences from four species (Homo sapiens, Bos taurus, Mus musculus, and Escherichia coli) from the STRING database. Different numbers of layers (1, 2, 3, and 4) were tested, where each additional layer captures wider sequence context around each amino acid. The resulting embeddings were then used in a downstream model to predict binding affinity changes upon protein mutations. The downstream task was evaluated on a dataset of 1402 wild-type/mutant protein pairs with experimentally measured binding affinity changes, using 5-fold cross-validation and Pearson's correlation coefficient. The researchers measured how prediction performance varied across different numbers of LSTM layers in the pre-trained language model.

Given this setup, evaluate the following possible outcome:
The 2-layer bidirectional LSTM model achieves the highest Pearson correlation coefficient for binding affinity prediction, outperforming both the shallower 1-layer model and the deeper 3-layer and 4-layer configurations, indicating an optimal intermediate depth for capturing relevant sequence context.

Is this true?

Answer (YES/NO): YES